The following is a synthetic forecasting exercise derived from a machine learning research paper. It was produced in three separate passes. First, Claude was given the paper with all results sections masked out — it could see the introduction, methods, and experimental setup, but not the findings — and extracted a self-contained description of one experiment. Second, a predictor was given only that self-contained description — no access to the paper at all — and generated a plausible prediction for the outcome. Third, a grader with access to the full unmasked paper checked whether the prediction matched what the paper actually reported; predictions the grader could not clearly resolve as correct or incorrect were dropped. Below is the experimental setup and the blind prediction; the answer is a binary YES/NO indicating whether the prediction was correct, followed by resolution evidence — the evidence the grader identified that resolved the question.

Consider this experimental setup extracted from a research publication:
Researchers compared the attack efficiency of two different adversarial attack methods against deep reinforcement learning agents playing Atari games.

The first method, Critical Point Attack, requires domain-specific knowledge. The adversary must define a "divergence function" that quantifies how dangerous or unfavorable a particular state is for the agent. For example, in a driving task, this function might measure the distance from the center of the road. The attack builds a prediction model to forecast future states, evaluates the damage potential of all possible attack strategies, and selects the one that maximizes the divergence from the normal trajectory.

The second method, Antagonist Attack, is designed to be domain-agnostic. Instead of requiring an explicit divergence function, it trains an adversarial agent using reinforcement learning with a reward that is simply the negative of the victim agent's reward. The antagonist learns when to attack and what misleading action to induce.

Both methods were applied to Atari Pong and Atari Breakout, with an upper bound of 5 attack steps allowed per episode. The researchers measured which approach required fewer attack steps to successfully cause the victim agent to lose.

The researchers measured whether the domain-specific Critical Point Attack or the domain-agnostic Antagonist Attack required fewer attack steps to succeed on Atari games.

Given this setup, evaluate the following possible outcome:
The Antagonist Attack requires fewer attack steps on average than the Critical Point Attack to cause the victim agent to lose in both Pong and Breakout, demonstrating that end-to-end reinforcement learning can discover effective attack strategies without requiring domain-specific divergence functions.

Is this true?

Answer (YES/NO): NO